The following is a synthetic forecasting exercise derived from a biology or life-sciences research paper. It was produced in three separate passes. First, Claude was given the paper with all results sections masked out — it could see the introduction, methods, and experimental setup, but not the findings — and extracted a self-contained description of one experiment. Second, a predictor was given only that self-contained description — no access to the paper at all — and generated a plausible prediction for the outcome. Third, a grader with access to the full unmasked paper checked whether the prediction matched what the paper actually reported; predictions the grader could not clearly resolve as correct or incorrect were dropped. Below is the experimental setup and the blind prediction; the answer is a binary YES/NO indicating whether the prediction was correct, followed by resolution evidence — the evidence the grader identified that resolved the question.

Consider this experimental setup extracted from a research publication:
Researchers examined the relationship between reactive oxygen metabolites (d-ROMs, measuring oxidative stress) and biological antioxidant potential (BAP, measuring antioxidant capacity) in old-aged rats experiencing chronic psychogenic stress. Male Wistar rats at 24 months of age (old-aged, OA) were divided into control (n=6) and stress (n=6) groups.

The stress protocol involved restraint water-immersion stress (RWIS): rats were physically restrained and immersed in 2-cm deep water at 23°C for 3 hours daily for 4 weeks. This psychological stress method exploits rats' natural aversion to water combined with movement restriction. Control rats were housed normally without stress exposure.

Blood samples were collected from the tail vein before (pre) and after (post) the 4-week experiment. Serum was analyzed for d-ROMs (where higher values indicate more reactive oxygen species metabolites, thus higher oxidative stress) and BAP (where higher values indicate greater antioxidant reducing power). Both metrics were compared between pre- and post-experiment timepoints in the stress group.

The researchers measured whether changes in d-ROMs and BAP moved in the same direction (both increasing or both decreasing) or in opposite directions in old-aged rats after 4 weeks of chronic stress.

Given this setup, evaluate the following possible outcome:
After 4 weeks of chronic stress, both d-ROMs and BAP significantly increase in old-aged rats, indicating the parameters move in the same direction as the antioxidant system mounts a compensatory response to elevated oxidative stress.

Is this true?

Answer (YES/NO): YES